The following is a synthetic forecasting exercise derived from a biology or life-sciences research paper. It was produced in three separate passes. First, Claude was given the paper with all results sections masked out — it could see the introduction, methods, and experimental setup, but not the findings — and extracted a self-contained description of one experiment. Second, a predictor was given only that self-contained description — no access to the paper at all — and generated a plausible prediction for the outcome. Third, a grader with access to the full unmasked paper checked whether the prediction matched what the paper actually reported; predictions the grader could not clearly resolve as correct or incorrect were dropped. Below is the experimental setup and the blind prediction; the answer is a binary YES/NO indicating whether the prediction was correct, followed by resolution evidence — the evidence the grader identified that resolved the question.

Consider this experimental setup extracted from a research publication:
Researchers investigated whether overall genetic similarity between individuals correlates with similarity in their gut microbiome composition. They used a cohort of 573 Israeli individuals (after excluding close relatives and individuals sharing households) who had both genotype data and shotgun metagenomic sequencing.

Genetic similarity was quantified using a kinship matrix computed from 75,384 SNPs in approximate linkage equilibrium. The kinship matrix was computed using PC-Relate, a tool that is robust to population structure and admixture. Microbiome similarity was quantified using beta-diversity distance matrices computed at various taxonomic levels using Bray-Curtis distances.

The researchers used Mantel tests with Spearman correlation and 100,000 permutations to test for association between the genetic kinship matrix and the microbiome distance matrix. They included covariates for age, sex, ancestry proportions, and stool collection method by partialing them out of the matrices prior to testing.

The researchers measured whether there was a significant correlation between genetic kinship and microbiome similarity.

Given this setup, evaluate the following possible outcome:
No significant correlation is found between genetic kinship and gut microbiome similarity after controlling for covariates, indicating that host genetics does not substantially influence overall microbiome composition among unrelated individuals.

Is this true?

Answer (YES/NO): YES